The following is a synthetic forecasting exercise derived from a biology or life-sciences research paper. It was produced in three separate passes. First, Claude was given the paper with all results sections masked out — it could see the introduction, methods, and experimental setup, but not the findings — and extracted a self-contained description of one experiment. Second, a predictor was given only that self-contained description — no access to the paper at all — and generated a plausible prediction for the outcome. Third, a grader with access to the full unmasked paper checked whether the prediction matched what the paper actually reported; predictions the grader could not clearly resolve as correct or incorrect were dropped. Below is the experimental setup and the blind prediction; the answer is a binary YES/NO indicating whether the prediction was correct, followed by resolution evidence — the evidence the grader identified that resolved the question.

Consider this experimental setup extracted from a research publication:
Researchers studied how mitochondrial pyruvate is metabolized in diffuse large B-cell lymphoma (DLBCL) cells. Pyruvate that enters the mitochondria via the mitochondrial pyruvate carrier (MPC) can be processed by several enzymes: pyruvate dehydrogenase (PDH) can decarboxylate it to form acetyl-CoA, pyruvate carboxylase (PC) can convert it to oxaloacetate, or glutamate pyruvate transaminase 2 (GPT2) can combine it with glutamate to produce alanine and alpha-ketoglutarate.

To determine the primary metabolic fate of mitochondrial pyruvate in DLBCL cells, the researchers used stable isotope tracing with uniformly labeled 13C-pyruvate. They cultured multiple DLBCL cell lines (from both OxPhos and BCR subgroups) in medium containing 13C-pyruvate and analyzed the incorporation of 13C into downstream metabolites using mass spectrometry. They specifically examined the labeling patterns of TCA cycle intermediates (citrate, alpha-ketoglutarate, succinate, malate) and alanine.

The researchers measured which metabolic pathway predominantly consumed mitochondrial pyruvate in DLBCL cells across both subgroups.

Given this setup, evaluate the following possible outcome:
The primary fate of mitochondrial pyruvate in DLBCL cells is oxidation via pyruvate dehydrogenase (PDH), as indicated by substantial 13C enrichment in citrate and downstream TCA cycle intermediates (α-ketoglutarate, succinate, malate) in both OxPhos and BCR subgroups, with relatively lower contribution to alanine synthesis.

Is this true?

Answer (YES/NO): NO